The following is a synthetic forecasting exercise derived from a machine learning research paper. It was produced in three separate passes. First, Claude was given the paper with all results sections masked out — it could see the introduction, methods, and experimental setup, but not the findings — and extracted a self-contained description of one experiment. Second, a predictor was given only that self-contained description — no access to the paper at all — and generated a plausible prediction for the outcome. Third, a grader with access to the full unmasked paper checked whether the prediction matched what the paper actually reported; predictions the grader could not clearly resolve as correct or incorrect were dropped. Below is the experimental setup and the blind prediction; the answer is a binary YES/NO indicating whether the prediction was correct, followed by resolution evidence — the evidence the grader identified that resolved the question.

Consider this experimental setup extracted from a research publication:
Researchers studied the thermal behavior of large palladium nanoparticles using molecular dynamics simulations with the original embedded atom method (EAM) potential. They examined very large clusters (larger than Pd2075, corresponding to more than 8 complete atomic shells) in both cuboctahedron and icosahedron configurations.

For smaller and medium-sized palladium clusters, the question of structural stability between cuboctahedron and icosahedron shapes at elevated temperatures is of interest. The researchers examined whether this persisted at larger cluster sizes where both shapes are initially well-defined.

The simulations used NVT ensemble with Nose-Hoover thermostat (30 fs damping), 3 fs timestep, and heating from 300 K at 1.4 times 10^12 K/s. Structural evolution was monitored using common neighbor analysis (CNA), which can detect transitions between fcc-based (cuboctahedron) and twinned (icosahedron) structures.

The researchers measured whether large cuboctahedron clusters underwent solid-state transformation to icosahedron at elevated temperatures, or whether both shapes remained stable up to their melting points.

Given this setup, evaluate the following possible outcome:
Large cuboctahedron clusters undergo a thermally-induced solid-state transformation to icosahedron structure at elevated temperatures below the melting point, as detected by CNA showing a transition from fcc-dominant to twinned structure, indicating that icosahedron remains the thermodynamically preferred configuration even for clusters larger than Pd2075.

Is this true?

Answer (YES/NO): NO